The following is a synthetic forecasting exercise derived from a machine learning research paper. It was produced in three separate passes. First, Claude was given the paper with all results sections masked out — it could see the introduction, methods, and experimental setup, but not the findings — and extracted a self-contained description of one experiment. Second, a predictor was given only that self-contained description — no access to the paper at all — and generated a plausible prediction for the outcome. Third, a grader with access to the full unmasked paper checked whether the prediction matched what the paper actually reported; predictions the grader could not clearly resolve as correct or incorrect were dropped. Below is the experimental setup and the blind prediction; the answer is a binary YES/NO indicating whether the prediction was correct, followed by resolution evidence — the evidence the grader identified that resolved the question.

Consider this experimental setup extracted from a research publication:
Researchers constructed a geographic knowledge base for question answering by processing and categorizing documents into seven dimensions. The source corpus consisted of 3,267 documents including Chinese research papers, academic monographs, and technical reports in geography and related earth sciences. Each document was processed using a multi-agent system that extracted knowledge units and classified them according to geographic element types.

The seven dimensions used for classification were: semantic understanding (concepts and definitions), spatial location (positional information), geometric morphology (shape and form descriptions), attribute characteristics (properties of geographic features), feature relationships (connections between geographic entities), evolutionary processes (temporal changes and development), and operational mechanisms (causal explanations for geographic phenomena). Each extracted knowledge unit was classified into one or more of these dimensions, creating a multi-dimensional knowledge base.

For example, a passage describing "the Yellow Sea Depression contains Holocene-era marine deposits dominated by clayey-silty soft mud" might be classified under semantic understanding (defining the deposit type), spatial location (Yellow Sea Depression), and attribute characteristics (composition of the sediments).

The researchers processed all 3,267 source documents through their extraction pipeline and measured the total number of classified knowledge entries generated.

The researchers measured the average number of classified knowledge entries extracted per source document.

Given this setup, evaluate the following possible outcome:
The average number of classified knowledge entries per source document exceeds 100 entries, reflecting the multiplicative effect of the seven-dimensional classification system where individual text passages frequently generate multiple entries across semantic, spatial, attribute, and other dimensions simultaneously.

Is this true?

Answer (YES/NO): NO